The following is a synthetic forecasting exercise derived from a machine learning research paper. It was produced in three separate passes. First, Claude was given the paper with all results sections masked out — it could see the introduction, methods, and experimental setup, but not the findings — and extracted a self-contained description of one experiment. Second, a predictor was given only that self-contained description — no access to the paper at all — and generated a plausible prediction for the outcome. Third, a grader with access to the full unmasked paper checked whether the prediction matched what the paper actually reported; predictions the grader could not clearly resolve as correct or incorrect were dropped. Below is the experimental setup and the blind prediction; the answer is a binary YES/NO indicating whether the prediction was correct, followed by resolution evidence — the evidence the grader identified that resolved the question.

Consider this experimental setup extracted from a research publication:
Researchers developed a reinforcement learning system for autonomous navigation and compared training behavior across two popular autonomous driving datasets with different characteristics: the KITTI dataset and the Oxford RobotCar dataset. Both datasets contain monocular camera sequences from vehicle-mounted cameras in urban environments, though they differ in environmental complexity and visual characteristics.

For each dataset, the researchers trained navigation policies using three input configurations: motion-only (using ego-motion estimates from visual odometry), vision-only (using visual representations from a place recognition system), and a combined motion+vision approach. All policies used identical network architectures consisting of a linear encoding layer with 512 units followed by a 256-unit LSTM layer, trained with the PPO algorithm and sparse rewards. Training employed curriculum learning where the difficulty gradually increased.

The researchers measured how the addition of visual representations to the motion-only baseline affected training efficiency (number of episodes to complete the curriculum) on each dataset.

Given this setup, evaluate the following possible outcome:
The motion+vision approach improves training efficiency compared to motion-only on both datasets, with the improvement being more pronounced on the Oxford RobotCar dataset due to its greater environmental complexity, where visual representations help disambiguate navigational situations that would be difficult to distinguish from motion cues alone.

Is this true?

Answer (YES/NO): NO